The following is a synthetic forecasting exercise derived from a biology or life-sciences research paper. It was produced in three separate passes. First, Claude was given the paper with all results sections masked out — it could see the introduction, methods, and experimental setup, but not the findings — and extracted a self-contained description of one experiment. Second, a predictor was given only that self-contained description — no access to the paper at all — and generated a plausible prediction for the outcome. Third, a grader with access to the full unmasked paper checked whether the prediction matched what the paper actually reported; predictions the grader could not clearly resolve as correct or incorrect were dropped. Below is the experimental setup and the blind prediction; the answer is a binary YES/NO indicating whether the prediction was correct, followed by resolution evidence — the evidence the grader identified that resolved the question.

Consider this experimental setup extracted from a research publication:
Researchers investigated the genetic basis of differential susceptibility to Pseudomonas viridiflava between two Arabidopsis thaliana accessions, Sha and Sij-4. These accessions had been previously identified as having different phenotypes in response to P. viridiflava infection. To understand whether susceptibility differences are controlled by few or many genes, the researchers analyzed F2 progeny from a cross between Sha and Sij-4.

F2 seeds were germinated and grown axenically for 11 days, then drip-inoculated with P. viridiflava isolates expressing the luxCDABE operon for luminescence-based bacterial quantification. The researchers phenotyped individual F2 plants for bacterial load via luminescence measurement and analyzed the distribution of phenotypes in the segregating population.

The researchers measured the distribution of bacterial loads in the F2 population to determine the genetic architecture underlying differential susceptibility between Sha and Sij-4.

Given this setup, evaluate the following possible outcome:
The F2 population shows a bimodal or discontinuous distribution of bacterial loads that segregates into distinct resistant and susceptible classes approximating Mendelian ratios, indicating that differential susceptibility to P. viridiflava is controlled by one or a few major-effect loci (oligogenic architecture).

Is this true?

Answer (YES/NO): NO